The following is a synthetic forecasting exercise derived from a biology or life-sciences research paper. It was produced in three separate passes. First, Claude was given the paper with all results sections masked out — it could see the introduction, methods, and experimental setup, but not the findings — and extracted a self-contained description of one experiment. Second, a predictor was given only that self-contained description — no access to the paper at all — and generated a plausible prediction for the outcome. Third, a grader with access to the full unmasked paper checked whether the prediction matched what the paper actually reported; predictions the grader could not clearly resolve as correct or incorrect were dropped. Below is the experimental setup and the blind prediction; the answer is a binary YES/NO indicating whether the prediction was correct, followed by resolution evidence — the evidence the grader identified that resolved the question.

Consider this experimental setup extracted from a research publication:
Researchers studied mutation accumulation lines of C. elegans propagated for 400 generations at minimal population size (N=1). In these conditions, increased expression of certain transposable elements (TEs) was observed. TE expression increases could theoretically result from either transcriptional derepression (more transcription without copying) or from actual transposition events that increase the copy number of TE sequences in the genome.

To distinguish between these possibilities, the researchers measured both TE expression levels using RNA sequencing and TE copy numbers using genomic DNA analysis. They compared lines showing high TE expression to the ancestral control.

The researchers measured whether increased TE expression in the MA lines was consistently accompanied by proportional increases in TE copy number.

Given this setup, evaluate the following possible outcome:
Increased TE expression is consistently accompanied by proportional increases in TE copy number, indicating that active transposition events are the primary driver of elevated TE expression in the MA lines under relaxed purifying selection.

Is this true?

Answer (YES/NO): NO